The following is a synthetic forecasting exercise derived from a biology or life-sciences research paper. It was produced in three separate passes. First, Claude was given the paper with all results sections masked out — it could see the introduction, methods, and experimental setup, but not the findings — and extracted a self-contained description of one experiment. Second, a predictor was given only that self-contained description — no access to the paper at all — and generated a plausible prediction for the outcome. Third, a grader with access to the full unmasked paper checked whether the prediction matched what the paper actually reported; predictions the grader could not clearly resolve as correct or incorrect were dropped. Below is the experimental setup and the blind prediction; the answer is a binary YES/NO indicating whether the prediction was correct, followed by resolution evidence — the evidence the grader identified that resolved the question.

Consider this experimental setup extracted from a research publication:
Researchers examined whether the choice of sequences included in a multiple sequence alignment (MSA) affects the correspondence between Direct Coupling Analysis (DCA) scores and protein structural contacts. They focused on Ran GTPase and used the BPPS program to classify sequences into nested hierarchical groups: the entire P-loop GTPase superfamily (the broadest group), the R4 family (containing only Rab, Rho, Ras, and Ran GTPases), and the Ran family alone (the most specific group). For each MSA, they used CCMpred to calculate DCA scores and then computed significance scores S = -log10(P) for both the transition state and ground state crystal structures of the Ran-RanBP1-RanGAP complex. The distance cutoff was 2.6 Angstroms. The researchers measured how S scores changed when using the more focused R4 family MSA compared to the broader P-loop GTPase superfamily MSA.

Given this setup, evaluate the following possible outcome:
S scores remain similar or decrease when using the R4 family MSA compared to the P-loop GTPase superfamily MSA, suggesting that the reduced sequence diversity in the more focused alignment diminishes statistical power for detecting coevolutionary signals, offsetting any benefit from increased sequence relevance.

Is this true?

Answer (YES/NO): NO